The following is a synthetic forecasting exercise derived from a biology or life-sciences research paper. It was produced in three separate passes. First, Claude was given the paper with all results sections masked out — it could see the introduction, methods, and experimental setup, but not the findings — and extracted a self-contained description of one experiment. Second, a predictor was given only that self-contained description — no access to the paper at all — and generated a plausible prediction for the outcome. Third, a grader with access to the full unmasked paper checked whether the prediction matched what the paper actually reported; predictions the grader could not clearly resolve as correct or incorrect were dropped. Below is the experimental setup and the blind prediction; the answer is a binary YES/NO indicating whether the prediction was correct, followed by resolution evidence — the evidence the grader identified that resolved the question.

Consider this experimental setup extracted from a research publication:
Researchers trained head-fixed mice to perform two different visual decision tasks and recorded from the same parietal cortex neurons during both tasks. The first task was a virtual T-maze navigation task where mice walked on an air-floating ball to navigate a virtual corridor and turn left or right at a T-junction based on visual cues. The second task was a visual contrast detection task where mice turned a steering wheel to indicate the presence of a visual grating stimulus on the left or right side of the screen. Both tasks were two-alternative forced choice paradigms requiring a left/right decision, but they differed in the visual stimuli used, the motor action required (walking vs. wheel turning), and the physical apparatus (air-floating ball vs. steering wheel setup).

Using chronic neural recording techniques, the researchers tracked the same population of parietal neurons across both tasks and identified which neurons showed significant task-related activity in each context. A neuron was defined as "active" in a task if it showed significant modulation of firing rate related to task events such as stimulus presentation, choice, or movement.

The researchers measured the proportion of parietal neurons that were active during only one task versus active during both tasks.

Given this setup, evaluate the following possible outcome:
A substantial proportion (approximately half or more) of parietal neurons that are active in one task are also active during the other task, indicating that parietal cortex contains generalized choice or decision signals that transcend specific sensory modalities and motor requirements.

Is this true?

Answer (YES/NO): NO